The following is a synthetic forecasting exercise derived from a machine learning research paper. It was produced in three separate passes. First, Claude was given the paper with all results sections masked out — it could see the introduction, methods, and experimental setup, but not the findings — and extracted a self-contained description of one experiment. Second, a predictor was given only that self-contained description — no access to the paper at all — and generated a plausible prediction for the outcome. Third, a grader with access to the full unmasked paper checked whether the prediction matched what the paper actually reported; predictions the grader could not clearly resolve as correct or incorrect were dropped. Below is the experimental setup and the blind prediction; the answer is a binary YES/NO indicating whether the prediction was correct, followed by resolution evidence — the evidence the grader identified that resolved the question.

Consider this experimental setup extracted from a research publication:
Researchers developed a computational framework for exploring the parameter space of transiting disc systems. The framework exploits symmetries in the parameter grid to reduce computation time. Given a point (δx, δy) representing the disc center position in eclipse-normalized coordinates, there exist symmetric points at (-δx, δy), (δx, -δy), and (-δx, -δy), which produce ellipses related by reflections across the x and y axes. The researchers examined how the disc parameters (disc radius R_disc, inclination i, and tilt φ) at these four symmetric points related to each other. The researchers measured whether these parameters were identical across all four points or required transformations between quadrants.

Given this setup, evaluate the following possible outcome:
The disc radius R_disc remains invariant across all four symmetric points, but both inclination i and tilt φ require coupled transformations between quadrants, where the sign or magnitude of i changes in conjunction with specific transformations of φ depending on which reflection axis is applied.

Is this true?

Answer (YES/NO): NO